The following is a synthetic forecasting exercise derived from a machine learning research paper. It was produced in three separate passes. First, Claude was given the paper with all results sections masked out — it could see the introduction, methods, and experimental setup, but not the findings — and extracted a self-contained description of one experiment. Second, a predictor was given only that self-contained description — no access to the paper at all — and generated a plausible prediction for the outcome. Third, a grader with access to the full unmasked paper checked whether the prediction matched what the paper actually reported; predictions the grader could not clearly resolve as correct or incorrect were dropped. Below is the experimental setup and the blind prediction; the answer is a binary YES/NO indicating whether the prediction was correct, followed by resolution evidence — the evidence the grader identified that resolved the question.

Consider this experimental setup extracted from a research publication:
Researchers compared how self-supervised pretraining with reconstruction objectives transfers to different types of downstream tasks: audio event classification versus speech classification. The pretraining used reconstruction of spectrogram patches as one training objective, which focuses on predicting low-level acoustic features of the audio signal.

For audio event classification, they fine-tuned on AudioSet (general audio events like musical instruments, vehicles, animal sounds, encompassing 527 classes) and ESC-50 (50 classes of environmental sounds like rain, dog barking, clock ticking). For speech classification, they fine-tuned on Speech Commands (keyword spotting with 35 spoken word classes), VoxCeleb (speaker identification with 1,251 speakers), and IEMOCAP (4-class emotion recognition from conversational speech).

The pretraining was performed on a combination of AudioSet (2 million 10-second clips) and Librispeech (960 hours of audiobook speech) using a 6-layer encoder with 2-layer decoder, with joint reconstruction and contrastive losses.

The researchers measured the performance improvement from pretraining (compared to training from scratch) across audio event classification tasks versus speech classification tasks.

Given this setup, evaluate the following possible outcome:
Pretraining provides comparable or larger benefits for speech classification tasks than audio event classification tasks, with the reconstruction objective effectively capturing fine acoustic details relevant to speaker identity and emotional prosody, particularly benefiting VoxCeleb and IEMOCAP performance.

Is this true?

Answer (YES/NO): NO